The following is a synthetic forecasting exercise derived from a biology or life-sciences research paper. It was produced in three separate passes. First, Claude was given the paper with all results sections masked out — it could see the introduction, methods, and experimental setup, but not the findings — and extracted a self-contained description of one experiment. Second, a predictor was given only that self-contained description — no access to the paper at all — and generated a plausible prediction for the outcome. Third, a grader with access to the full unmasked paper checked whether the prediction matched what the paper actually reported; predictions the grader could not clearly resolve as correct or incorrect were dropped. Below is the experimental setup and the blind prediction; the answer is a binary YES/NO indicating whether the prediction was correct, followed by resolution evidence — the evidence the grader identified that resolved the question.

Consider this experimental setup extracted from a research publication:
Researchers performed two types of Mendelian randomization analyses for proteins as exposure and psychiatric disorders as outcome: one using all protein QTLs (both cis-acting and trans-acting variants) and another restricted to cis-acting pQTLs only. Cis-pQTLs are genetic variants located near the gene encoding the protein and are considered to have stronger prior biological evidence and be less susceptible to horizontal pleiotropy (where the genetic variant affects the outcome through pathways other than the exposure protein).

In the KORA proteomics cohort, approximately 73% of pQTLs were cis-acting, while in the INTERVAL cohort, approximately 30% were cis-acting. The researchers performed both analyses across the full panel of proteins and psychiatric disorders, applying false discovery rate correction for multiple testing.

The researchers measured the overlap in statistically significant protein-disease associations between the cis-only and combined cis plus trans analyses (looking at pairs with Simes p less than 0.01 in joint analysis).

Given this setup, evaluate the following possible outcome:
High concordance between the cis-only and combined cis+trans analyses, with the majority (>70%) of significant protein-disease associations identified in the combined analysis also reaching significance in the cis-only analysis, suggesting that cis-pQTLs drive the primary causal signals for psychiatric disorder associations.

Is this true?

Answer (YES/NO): NO